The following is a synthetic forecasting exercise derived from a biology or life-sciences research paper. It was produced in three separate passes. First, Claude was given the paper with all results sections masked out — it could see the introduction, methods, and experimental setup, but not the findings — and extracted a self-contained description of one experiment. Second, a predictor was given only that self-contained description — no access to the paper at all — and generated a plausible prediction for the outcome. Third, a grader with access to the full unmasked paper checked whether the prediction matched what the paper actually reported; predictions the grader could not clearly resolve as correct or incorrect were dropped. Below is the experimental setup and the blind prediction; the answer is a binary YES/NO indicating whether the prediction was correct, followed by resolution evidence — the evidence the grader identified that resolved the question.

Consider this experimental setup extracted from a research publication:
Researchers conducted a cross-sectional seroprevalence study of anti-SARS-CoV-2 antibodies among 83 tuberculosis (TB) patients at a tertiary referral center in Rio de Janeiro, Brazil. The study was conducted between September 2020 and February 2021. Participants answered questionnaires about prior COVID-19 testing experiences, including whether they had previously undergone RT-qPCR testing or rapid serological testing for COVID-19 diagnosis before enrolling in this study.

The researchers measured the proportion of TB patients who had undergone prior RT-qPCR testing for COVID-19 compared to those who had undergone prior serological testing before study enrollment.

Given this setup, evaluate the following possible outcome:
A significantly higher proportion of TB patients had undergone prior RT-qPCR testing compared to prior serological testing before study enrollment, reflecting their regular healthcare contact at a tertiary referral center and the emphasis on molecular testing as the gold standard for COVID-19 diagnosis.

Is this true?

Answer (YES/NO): NO